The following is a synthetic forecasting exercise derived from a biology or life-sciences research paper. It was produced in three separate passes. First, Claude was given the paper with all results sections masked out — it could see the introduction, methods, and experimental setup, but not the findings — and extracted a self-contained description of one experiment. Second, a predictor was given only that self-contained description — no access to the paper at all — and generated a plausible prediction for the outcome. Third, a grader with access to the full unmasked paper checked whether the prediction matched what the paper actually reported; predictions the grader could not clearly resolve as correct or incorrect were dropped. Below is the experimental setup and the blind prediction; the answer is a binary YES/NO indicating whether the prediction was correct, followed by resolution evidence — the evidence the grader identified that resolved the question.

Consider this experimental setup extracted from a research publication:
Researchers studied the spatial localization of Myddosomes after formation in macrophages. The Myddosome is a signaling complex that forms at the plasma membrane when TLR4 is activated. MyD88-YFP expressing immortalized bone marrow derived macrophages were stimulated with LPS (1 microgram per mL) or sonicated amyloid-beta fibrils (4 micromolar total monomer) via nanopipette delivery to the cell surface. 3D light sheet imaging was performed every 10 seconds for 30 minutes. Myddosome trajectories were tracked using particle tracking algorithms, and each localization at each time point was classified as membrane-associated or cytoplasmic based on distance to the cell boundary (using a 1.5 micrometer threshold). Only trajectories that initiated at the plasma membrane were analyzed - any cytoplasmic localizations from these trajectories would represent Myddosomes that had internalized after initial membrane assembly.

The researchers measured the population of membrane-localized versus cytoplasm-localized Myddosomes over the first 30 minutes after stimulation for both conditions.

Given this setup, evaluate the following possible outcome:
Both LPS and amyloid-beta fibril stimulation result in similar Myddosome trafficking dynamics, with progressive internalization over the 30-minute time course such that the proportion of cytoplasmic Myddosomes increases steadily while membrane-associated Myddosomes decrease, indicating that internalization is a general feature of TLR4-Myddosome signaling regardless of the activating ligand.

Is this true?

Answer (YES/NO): NO